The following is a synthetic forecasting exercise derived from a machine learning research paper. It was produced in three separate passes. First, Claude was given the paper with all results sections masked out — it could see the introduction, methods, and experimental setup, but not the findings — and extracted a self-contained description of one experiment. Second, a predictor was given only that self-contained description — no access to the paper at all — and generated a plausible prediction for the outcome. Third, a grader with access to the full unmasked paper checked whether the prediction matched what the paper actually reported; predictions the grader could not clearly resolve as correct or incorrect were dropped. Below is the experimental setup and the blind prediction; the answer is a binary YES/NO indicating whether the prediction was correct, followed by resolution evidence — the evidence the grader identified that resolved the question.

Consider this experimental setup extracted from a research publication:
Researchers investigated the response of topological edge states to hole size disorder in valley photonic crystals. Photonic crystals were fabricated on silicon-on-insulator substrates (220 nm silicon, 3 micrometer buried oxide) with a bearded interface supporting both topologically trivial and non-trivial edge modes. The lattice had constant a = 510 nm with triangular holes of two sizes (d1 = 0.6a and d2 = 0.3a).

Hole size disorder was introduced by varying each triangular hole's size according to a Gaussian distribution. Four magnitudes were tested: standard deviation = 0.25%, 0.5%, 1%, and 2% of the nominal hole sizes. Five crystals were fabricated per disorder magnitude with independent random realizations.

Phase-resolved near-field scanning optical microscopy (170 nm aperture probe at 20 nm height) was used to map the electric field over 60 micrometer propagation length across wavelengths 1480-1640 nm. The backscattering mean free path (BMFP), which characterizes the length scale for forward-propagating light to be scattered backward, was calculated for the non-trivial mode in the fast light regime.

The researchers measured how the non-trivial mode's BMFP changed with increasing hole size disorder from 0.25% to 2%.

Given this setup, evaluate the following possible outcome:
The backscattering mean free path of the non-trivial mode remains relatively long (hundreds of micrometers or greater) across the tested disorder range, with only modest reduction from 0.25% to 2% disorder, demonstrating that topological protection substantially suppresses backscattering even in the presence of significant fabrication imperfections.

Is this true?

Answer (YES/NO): NO